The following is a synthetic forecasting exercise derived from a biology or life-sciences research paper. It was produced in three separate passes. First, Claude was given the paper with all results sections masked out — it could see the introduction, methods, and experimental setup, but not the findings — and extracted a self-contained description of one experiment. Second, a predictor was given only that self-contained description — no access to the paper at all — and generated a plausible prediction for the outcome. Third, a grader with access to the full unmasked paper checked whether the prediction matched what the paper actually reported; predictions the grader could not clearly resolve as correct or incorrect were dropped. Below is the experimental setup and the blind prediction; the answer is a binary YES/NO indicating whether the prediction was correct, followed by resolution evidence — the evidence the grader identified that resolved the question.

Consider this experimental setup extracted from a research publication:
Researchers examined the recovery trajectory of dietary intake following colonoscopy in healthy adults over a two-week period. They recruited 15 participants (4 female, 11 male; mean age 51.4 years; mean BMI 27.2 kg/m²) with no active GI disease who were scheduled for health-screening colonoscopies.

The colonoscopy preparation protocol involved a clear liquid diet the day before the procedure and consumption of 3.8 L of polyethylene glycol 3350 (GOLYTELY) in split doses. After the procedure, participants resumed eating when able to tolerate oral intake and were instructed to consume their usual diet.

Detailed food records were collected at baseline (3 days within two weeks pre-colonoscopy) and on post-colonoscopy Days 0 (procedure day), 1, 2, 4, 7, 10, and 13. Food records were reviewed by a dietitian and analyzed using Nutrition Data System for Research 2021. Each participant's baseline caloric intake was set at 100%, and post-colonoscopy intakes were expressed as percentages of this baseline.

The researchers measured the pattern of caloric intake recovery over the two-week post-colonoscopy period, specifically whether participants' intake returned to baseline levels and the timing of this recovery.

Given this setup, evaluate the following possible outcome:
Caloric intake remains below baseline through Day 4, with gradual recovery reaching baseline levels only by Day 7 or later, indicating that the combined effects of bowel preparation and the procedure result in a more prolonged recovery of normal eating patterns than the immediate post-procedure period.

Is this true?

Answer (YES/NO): NO